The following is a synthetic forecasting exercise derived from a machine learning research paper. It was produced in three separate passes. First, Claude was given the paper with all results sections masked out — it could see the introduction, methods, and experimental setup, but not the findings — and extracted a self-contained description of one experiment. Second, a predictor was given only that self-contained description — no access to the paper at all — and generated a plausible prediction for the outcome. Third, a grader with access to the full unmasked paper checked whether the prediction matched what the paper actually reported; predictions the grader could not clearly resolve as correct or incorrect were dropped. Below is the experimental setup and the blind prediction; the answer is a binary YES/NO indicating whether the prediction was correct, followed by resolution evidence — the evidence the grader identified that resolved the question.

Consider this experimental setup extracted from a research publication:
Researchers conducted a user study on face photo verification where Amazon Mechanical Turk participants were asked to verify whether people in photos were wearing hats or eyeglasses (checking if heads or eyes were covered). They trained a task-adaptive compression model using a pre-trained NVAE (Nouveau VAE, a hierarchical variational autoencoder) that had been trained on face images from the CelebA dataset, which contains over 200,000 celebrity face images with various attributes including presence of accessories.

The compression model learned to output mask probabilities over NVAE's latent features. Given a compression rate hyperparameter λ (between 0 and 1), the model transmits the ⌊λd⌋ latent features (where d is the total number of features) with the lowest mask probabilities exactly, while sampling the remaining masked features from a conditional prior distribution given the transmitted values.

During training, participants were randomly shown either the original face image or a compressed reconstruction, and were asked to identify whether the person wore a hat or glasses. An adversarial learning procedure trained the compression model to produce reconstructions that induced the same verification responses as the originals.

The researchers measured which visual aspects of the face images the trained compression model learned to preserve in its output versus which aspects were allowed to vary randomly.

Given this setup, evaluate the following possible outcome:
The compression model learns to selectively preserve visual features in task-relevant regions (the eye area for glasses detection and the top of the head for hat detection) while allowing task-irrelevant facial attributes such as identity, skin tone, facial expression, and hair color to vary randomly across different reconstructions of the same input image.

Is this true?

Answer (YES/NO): YES